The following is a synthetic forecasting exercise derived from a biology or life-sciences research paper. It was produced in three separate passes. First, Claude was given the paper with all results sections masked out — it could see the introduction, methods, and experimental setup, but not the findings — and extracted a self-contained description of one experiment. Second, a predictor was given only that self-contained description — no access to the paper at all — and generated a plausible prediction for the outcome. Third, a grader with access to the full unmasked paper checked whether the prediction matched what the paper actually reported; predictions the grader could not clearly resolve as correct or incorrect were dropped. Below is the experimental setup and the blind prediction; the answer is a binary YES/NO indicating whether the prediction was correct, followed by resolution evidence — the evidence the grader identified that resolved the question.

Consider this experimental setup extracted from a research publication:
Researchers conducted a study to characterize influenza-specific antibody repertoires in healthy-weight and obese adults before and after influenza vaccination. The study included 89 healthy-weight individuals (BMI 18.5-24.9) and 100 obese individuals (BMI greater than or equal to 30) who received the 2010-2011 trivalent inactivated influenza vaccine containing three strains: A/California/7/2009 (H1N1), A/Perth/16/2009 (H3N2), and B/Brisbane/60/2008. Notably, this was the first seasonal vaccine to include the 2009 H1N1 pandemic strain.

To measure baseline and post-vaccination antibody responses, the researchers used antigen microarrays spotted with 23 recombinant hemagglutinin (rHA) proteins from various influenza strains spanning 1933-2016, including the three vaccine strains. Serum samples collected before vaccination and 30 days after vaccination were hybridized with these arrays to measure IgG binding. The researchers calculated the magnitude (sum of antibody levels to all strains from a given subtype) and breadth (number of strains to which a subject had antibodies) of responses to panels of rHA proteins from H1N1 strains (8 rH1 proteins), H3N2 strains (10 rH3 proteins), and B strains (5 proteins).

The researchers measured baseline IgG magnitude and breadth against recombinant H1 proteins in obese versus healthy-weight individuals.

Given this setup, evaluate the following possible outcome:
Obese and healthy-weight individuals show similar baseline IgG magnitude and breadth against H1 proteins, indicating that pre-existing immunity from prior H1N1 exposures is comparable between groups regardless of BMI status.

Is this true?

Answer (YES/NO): NO